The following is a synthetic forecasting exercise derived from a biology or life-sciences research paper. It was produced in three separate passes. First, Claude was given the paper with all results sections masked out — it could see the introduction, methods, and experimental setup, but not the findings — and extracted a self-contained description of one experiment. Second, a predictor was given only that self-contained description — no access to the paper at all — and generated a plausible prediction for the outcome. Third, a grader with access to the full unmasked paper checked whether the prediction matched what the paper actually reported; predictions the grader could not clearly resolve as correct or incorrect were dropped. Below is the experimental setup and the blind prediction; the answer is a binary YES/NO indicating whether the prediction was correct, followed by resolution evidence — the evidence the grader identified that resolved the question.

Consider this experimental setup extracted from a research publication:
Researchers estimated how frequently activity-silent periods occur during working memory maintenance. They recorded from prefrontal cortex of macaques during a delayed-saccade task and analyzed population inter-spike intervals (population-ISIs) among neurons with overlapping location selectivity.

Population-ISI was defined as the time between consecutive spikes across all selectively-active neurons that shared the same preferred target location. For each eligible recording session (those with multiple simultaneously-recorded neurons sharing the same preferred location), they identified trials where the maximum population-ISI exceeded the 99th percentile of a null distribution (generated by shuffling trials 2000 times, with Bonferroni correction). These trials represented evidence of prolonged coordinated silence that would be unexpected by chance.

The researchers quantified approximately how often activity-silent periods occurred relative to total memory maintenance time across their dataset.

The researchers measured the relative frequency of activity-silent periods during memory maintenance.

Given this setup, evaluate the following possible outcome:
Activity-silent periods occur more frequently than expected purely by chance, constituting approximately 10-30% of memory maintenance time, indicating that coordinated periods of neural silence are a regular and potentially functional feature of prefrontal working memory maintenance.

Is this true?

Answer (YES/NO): NO